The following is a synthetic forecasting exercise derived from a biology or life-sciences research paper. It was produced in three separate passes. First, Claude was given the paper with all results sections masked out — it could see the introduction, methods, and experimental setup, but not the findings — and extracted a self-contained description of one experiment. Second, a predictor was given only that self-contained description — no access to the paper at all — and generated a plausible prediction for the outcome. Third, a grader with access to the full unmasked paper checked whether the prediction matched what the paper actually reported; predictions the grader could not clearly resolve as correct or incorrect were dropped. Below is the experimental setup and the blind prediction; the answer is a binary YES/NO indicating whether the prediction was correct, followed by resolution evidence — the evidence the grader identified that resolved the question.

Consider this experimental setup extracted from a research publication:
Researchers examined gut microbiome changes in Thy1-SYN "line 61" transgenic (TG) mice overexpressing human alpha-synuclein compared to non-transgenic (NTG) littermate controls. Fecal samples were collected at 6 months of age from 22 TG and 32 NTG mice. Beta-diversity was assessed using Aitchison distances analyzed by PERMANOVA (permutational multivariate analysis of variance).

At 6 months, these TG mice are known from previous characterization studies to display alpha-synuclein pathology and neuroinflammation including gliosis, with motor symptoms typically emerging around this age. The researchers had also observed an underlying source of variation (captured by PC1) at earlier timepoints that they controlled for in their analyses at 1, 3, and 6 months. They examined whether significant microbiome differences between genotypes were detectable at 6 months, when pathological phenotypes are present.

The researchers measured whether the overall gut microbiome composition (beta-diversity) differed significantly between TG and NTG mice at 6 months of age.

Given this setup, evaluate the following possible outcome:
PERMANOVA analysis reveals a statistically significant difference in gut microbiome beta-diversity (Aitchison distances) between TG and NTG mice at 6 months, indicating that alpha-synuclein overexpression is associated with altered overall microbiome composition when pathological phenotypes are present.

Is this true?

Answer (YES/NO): YES